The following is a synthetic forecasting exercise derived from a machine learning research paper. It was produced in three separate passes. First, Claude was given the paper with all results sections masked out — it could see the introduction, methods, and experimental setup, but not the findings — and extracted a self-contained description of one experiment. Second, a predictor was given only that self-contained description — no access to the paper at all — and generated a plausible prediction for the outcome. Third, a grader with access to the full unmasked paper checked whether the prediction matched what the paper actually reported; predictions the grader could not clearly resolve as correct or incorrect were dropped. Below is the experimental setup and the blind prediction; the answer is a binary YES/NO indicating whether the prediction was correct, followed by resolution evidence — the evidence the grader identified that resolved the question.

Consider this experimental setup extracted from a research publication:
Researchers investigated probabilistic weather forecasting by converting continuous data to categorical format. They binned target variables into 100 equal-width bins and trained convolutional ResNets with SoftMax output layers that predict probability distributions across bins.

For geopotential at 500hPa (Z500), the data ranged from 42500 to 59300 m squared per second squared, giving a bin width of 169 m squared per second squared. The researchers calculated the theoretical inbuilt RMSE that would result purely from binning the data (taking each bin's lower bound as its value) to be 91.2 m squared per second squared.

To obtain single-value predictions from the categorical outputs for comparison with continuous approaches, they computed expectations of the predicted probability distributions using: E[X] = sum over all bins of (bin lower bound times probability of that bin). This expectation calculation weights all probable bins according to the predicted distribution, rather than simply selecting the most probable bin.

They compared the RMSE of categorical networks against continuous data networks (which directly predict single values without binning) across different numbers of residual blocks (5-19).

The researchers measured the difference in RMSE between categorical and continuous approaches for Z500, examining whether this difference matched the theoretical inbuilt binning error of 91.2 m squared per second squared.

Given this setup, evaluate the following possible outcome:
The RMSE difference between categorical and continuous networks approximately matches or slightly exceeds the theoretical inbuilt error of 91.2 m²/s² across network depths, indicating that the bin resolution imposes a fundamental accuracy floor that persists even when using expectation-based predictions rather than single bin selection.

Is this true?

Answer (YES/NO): NO